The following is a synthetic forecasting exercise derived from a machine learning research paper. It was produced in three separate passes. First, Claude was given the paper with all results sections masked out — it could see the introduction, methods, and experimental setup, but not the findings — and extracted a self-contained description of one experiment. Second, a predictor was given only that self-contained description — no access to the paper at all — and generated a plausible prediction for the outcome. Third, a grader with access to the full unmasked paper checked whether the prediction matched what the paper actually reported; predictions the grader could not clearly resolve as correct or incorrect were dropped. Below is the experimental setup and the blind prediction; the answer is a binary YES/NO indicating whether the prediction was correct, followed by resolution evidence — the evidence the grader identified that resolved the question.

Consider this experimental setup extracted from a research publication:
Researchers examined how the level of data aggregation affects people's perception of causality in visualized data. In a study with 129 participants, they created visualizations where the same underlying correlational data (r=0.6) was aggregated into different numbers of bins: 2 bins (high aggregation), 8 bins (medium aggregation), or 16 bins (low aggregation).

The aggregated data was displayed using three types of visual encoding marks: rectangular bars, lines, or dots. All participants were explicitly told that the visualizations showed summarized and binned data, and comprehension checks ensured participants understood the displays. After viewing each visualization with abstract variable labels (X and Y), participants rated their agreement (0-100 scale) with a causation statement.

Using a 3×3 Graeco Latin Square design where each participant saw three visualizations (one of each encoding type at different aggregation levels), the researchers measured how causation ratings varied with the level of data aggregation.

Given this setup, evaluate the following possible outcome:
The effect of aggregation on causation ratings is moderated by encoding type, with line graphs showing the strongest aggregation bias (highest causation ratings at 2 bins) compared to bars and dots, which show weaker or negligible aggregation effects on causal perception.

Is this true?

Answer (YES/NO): NO